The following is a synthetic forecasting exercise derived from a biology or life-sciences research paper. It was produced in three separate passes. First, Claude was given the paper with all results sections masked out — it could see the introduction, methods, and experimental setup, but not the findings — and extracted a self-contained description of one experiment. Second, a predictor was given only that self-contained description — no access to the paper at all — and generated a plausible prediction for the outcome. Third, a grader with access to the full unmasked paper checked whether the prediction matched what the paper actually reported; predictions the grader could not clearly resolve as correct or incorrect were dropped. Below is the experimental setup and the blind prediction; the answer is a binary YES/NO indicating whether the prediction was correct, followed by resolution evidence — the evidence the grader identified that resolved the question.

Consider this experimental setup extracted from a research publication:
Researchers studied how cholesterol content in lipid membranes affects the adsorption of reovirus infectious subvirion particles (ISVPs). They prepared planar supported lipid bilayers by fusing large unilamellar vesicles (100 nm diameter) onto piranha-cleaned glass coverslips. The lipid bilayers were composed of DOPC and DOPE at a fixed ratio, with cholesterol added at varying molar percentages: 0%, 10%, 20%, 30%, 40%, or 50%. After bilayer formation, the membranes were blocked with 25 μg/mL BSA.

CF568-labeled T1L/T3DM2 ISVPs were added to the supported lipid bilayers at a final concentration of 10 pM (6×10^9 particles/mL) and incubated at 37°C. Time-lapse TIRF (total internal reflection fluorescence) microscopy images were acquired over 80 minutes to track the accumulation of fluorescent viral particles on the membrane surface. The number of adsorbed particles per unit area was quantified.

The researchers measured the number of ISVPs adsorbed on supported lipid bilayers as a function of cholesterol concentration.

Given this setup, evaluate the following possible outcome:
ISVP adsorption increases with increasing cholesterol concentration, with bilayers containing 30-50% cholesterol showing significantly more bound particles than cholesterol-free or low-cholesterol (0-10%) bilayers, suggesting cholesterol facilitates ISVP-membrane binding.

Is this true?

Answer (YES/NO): NO